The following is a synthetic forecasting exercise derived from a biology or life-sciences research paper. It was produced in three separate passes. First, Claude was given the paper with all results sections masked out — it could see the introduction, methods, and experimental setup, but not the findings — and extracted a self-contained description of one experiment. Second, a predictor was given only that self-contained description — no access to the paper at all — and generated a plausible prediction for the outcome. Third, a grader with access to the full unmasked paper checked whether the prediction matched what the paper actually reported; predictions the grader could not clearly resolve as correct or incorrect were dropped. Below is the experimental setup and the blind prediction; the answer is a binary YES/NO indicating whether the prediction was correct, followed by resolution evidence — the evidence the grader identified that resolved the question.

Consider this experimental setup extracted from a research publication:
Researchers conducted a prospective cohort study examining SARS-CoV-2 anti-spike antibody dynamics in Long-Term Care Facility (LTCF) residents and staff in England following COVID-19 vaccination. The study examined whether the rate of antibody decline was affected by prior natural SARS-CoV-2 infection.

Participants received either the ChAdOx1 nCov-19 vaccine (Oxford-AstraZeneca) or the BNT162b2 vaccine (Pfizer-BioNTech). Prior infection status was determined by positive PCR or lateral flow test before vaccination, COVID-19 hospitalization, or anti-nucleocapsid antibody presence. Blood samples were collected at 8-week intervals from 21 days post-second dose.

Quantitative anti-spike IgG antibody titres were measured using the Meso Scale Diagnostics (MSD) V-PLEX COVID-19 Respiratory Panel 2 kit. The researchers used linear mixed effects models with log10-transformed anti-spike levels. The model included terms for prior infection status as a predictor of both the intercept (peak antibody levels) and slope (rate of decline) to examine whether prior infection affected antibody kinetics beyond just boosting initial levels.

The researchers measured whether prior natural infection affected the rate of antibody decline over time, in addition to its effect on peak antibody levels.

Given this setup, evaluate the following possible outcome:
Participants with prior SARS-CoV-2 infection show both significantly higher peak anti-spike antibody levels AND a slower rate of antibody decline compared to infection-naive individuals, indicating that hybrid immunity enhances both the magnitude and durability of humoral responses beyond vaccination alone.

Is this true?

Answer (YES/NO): YES